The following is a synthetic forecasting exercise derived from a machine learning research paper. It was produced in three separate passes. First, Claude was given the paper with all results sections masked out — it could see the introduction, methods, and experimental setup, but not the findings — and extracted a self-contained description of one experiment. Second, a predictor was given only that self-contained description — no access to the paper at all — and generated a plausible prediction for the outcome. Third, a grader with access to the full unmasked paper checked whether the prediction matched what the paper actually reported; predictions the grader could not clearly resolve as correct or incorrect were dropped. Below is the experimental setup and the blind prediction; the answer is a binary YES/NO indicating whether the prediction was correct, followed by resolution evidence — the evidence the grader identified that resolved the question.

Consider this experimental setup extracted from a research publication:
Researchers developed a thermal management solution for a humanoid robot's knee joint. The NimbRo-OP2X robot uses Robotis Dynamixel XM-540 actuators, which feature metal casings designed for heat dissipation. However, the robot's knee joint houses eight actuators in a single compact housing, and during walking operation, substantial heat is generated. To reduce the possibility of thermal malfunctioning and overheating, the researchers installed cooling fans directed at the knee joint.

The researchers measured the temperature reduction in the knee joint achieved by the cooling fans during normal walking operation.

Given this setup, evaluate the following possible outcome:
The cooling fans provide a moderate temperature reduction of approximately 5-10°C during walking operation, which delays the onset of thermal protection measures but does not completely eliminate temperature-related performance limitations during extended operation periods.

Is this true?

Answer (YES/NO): NO